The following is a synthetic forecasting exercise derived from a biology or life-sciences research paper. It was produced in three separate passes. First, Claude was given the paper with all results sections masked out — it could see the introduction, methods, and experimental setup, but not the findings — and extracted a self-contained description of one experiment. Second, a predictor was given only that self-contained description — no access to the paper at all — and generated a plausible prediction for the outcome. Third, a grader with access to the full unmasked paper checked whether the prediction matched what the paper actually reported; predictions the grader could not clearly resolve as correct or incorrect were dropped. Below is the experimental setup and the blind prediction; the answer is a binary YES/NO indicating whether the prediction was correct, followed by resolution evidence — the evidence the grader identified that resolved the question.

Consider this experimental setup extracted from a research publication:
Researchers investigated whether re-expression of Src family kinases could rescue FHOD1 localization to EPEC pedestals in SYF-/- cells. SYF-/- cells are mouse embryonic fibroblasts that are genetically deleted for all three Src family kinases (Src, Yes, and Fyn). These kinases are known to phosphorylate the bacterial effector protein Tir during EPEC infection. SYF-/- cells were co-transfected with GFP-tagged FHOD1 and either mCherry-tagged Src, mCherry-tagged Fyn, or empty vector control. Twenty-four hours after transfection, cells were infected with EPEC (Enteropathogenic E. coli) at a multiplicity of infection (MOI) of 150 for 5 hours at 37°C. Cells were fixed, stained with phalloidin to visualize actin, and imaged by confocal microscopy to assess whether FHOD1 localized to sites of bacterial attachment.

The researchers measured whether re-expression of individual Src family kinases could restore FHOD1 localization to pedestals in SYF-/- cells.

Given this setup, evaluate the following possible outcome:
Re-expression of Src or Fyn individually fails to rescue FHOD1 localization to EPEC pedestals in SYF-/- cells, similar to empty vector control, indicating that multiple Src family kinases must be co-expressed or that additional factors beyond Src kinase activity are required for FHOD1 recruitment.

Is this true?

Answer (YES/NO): NO